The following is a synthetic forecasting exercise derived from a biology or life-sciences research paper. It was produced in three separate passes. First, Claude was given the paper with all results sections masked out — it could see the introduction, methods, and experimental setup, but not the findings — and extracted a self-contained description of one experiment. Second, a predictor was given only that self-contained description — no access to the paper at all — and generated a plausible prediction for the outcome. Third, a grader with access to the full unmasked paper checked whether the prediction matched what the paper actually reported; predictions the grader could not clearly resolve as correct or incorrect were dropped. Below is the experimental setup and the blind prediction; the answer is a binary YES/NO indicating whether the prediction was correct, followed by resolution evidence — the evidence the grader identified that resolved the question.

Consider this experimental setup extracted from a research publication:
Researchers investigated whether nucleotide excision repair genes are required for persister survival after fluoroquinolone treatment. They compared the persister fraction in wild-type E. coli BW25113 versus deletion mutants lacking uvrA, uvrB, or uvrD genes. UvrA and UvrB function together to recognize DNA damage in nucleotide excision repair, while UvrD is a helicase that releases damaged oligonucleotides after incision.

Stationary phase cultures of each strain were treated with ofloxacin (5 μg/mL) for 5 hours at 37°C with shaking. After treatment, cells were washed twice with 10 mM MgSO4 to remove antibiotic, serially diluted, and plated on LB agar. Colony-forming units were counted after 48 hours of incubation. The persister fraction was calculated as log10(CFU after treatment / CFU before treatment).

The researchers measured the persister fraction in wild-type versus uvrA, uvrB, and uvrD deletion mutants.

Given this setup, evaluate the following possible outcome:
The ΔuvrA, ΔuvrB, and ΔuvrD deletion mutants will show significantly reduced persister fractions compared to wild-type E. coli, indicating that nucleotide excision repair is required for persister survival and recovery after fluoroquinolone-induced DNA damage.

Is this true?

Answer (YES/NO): YES